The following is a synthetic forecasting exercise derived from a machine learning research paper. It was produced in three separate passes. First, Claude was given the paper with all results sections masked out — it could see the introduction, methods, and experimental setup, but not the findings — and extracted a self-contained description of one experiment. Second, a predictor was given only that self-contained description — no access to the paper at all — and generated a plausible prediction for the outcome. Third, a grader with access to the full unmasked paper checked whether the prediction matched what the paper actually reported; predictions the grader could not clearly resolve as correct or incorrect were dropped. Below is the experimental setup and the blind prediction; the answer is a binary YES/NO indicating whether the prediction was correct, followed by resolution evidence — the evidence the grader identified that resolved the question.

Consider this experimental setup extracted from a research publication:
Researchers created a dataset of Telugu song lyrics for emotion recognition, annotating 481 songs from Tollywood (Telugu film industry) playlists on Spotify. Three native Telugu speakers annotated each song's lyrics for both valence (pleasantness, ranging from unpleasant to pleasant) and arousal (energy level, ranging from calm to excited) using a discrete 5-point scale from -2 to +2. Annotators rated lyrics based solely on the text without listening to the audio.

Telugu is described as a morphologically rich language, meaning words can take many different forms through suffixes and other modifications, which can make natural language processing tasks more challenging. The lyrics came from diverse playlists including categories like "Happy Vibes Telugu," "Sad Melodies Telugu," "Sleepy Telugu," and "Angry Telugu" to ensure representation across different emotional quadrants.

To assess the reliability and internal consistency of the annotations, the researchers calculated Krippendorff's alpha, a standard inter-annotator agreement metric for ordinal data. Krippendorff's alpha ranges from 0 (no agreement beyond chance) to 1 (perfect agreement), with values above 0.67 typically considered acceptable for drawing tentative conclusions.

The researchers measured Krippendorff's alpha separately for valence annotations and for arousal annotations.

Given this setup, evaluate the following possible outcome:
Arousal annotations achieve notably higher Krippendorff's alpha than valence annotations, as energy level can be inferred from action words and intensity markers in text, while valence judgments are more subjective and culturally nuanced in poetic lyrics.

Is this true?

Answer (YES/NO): YES